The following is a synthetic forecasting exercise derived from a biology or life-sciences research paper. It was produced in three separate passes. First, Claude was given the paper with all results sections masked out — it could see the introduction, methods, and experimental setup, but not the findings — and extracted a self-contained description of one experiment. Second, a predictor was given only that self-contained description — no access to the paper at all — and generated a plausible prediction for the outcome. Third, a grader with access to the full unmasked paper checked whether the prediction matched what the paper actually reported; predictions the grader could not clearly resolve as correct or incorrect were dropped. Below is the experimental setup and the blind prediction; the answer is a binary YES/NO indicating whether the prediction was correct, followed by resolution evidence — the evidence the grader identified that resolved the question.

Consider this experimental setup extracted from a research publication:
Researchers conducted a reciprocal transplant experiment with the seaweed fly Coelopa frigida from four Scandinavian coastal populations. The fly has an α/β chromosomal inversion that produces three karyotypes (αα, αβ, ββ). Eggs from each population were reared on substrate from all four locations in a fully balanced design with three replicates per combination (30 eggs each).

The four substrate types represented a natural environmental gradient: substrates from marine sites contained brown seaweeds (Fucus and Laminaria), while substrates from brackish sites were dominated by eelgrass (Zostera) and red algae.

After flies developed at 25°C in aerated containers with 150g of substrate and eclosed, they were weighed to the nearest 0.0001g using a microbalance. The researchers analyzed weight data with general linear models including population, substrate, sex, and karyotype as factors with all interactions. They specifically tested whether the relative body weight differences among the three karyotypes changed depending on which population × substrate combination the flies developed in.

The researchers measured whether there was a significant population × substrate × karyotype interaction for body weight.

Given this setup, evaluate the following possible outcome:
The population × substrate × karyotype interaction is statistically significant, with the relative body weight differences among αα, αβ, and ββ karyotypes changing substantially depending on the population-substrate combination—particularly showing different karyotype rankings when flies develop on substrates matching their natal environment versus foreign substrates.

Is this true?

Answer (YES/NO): NO